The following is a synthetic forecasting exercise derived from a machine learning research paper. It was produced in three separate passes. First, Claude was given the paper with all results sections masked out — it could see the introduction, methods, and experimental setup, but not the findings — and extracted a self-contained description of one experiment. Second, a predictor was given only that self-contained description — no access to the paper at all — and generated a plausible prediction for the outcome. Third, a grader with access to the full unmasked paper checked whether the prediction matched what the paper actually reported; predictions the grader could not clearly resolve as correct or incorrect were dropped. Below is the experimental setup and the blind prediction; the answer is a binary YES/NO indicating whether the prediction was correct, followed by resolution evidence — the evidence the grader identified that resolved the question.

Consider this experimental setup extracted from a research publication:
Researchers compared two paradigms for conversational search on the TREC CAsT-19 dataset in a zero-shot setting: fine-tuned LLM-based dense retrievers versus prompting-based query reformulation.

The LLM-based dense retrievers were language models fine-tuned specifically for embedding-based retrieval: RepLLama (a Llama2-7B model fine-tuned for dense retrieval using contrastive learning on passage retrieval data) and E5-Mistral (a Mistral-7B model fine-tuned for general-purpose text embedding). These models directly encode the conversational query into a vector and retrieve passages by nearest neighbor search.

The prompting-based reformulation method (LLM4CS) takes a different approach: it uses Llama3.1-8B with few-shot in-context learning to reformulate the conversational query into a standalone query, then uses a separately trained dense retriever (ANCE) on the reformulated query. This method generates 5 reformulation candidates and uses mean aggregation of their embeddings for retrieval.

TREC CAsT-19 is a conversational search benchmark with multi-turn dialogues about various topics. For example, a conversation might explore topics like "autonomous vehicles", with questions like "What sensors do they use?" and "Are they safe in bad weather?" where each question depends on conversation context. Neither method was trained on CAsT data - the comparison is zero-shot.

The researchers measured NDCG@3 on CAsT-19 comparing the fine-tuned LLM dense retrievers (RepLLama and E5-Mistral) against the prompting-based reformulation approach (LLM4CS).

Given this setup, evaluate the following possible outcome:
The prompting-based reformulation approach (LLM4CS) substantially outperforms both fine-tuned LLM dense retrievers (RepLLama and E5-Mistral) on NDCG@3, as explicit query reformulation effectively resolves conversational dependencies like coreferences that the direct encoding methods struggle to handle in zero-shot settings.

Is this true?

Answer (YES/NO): YES